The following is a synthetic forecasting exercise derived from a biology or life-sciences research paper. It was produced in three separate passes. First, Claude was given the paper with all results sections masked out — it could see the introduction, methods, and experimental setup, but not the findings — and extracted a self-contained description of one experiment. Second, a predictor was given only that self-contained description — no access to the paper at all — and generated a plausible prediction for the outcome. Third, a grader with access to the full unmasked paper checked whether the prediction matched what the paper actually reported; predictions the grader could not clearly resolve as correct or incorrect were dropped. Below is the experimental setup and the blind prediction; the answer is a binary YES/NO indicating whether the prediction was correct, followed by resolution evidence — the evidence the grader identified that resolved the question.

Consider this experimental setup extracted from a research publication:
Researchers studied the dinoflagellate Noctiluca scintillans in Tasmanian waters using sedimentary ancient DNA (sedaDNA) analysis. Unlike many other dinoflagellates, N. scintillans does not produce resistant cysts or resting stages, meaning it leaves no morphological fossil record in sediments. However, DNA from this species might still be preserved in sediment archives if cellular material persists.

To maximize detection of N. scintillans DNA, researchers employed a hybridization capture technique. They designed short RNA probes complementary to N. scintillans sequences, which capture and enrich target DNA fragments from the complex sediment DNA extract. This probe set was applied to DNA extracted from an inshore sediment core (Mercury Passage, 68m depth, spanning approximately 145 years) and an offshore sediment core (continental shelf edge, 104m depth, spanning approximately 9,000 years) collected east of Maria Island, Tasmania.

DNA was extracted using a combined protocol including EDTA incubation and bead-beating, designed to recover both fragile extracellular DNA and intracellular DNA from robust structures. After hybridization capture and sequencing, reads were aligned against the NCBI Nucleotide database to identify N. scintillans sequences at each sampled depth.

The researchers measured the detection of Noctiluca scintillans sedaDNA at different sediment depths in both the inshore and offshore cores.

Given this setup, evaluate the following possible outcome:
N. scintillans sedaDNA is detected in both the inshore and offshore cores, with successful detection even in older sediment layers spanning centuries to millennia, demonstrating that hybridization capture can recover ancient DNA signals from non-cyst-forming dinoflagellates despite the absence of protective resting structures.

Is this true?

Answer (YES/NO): NO